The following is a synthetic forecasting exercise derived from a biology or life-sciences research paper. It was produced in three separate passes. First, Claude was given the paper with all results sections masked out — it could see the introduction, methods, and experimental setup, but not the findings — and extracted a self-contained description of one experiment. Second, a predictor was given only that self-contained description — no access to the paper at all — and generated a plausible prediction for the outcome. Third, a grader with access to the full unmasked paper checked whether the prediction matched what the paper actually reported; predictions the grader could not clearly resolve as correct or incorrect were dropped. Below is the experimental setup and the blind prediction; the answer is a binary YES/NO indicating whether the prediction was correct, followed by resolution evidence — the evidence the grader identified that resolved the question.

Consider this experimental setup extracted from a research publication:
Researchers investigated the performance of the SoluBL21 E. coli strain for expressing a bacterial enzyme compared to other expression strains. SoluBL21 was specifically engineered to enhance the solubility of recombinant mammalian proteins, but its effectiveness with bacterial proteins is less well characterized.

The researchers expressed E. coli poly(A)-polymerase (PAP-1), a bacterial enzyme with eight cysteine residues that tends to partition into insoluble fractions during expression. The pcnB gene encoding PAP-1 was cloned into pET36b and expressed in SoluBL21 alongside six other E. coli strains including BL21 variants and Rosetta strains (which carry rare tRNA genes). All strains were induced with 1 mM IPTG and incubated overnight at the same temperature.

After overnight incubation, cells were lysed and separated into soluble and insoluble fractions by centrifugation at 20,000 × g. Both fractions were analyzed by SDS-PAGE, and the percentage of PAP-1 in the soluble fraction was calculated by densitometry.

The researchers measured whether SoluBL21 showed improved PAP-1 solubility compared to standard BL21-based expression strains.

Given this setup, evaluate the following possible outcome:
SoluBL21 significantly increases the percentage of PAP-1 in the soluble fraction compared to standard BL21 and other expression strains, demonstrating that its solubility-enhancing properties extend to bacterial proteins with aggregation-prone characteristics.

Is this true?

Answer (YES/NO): NO